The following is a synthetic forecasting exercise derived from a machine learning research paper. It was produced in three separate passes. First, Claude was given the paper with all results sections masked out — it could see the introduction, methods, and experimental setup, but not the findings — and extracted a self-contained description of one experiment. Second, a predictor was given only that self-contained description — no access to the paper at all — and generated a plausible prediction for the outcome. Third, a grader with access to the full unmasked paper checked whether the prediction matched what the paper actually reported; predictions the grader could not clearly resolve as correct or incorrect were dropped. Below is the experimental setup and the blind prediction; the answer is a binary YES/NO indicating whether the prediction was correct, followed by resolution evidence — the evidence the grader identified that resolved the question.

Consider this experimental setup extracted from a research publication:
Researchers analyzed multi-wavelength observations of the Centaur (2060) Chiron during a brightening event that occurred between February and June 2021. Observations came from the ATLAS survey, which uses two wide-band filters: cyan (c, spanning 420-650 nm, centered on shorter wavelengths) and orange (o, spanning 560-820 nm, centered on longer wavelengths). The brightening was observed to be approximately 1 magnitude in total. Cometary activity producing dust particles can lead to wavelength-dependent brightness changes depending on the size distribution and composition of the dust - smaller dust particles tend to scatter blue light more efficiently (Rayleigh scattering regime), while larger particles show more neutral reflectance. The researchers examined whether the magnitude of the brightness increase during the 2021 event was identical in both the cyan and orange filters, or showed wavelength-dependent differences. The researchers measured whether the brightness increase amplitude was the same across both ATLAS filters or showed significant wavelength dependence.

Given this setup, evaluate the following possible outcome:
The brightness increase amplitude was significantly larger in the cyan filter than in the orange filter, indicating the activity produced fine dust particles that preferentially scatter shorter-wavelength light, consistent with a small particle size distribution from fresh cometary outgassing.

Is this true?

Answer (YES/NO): NO